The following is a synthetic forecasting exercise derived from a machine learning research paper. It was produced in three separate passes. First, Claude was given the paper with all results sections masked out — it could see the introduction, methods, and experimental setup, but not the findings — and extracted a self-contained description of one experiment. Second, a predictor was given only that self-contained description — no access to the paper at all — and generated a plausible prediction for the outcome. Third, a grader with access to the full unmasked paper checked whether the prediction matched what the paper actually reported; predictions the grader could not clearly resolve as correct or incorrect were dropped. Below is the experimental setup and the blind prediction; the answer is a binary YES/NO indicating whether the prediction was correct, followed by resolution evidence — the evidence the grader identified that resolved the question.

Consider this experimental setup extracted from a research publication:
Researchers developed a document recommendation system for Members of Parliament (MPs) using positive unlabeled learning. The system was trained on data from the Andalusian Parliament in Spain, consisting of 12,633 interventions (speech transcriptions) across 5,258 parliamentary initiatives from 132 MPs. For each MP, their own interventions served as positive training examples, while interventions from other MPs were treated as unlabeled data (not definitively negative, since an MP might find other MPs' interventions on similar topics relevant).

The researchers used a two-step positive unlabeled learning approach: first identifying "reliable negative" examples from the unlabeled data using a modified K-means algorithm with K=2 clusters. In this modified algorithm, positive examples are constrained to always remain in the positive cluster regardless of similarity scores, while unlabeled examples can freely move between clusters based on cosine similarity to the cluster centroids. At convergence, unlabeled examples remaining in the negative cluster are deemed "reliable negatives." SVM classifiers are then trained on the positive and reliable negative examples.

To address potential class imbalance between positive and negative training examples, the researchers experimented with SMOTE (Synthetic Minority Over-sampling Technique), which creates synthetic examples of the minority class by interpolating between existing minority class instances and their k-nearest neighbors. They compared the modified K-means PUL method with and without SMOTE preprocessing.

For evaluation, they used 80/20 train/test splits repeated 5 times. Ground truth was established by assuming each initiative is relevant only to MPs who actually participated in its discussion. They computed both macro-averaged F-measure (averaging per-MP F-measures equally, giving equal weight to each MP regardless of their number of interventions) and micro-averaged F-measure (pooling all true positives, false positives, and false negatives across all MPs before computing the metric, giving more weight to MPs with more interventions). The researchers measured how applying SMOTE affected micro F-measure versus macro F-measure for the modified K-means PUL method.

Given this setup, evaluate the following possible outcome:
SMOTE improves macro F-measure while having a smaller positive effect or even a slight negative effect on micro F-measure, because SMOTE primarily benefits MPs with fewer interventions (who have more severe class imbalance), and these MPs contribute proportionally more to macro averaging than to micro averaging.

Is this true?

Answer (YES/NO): YES